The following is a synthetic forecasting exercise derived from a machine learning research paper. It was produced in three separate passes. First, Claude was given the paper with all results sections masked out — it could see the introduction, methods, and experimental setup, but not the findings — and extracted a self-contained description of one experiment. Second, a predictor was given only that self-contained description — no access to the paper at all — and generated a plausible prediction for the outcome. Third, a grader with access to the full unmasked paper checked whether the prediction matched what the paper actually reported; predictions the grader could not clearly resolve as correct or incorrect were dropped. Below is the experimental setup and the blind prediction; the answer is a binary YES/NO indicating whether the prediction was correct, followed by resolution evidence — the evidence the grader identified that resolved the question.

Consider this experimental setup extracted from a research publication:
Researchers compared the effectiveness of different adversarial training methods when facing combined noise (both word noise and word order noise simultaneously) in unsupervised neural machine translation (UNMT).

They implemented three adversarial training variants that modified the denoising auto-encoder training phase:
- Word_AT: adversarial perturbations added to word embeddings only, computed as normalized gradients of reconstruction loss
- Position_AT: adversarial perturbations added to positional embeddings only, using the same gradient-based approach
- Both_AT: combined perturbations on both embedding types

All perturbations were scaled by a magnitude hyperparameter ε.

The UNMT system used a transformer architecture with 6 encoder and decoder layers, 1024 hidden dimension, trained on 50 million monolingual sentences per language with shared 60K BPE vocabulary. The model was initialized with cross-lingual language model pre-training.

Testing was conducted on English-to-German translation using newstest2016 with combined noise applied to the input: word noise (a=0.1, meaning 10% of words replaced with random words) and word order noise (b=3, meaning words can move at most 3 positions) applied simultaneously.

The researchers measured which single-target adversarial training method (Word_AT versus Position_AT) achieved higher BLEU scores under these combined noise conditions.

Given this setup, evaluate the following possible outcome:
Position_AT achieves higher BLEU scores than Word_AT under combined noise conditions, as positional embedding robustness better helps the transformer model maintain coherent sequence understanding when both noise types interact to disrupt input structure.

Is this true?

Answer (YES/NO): NO